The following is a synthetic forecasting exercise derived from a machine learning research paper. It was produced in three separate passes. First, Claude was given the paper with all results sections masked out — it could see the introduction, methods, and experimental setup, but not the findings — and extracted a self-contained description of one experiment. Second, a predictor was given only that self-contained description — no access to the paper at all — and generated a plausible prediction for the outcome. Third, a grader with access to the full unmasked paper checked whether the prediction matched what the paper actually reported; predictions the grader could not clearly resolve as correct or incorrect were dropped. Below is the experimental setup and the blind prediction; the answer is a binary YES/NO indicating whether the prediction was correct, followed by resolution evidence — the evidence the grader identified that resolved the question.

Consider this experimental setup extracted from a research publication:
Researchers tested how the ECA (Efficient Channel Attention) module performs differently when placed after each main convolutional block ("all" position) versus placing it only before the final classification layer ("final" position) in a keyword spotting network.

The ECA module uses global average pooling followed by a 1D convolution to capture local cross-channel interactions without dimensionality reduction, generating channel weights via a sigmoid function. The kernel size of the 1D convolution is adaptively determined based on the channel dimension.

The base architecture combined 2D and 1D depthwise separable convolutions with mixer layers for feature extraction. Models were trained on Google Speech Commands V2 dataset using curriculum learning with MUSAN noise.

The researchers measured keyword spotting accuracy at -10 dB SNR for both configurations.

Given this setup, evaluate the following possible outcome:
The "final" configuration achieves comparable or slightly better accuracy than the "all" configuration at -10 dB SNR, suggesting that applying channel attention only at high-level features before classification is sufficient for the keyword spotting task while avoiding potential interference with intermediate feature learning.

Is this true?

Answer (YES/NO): NO